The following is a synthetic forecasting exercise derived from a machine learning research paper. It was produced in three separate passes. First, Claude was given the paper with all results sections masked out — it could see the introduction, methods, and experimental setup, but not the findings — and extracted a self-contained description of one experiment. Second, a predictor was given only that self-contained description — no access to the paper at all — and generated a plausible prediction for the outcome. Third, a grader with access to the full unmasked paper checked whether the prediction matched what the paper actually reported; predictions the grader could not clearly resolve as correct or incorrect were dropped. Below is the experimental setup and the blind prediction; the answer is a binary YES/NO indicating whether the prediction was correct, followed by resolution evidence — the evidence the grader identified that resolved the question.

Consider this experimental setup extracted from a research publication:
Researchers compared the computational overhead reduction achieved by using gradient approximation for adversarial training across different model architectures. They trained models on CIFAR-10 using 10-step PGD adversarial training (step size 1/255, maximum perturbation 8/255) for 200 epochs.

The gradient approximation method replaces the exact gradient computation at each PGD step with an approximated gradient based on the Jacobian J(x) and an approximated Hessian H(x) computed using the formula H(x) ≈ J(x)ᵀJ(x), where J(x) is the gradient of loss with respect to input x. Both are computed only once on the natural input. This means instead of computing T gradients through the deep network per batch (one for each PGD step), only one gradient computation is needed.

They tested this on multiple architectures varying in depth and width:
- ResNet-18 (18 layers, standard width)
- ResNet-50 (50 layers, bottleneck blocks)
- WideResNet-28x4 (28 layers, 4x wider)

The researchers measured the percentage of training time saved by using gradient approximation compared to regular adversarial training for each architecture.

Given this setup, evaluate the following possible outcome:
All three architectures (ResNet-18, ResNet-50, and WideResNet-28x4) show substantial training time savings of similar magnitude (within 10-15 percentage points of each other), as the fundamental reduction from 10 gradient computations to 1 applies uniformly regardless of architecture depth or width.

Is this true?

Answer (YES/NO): NO